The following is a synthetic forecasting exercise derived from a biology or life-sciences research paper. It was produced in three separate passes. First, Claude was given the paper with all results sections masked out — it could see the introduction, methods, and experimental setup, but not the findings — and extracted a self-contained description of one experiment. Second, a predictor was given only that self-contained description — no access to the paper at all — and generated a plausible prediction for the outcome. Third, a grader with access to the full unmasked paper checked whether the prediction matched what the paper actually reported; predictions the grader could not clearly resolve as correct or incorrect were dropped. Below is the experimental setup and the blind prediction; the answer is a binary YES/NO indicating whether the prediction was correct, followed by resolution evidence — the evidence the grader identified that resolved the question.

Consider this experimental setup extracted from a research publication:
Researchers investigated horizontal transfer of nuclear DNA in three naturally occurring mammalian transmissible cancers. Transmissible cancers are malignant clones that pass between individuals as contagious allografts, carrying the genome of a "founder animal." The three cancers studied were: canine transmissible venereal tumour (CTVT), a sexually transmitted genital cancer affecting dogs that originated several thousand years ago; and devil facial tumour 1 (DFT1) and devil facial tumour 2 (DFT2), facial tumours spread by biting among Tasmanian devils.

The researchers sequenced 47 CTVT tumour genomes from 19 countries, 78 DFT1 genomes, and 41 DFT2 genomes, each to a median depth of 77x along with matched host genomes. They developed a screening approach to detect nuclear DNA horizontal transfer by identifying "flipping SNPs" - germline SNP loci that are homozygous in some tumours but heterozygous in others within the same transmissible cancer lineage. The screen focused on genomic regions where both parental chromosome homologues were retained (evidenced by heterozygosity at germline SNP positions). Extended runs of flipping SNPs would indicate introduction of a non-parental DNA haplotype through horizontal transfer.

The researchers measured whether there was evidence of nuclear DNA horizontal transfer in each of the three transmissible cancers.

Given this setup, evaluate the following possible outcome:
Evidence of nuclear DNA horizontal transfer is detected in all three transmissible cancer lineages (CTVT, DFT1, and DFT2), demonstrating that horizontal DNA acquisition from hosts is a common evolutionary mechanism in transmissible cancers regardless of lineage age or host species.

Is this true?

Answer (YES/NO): NO